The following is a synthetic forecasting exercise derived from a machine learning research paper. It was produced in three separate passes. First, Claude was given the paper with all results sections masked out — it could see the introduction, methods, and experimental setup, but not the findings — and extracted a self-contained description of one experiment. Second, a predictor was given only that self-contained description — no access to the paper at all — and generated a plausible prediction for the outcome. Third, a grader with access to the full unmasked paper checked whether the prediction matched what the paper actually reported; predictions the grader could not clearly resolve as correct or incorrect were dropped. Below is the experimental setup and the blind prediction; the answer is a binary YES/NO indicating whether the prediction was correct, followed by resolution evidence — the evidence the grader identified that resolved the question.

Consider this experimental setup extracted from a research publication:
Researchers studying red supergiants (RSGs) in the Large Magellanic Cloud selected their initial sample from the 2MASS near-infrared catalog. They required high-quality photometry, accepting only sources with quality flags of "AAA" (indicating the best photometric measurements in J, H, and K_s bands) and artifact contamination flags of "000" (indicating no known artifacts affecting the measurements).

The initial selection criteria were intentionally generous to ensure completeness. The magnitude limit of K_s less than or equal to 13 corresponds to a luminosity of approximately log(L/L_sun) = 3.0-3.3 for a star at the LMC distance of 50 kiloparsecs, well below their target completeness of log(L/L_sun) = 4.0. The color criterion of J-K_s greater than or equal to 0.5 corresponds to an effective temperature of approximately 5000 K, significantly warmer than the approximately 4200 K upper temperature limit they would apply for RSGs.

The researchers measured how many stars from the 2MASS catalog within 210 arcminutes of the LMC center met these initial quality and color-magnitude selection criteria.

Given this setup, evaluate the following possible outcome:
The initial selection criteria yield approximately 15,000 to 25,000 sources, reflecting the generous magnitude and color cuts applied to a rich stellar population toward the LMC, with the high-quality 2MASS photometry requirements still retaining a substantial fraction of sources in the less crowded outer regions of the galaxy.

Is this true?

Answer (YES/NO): NO